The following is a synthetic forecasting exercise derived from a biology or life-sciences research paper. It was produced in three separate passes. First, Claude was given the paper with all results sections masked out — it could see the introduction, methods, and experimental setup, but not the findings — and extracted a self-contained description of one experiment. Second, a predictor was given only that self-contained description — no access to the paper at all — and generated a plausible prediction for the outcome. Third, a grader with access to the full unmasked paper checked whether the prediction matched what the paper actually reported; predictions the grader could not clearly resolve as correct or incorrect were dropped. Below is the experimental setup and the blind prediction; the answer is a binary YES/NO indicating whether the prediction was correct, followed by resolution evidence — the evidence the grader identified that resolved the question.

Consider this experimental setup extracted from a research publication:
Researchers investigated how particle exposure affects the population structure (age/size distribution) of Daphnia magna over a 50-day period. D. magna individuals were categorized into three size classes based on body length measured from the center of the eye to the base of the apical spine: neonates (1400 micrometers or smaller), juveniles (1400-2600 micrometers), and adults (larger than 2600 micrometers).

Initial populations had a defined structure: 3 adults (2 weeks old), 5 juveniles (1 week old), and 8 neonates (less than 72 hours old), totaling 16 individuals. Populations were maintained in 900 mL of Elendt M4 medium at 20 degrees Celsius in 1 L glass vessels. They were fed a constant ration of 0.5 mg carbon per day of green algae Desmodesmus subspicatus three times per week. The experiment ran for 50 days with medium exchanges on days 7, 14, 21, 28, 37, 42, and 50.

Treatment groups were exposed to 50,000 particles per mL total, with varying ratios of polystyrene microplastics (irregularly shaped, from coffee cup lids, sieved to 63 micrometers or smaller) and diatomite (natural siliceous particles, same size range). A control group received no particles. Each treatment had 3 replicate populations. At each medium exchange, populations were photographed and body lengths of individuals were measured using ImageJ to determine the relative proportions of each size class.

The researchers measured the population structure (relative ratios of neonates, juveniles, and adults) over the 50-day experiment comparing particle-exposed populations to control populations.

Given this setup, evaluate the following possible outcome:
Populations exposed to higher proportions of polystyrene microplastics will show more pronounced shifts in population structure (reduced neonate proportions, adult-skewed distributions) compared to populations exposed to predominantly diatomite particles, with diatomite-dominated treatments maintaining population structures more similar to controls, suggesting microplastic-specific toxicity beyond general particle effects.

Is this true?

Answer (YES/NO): NO